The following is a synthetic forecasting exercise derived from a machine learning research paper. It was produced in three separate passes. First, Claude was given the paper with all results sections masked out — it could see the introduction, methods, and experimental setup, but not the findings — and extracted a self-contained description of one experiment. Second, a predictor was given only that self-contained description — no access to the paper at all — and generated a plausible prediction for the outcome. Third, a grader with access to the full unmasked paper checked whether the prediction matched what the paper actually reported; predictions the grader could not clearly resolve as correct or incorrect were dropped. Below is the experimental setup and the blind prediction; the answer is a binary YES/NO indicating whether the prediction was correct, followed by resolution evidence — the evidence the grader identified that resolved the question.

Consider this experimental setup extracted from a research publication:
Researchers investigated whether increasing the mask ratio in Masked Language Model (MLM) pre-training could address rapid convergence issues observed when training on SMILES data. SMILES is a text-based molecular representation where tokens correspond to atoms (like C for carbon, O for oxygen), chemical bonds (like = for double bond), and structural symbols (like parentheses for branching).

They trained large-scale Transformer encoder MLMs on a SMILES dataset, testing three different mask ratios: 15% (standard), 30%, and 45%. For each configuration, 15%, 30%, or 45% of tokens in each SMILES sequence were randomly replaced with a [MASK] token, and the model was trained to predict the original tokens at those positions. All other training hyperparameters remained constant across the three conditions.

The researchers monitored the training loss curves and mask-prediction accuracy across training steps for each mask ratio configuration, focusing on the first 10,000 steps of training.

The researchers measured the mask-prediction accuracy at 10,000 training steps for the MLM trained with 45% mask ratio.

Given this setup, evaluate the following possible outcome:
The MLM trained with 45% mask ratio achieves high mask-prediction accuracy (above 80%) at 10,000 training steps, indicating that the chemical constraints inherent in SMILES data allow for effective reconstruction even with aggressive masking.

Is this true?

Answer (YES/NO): YES